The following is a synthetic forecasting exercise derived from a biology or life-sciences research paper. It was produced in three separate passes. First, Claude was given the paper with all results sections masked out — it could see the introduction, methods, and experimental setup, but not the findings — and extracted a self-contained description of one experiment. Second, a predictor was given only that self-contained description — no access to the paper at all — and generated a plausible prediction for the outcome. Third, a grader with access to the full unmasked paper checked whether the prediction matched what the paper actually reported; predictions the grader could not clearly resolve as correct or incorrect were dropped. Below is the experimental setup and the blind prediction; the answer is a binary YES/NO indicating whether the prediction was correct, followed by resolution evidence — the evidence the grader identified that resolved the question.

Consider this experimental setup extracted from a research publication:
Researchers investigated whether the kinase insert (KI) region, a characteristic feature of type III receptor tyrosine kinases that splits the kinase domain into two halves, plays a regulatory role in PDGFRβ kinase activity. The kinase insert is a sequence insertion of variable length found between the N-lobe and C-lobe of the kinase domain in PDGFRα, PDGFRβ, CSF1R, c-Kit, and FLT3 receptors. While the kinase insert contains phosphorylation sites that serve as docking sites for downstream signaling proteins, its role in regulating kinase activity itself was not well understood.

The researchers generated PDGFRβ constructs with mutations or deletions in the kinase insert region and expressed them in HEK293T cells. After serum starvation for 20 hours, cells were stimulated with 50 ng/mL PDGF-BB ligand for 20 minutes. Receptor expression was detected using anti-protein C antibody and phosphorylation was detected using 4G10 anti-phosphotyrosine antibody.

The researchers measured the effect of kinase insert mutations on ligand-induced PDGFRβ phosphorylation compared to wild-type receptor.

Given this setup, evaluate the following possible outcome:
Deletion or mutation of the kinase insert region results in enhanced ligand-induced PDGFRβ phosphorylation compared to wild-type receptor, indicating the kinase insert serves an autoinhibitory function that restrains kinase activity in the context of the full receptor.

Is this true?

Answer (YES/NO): YES